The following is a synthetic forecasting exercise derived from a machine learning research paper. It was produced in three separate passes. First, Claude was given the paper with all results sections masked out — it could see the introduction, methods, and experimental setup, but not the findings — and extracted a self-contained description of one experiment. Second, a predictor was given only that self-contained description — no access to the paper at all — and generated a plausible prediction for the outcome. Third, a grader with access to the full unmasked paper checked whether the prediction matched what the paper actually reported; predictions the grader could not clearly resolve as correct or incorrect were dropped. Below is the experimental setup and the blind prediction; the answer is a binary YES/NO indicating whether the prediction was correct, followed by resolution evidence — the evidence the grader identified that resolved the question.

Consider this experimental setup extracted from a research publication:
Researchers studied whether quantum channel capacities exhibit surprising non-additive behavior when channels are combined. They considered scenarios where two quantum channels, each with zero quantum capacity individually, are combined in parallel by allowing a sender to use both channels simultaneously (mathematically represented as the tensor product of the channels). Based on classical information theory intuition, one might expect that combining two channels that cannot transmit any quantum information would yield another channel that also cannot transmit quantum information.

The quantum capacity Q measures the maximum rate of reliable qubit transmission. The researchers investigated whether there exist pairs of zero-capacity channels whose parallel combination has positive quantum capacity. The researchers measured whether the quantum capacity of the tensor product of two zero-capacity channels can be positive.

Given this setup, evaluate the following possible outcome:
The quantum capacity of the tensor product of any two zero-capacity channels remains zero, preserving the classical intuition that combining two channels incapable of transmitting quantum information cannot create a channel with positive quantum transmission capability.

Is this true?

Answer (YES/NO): NO